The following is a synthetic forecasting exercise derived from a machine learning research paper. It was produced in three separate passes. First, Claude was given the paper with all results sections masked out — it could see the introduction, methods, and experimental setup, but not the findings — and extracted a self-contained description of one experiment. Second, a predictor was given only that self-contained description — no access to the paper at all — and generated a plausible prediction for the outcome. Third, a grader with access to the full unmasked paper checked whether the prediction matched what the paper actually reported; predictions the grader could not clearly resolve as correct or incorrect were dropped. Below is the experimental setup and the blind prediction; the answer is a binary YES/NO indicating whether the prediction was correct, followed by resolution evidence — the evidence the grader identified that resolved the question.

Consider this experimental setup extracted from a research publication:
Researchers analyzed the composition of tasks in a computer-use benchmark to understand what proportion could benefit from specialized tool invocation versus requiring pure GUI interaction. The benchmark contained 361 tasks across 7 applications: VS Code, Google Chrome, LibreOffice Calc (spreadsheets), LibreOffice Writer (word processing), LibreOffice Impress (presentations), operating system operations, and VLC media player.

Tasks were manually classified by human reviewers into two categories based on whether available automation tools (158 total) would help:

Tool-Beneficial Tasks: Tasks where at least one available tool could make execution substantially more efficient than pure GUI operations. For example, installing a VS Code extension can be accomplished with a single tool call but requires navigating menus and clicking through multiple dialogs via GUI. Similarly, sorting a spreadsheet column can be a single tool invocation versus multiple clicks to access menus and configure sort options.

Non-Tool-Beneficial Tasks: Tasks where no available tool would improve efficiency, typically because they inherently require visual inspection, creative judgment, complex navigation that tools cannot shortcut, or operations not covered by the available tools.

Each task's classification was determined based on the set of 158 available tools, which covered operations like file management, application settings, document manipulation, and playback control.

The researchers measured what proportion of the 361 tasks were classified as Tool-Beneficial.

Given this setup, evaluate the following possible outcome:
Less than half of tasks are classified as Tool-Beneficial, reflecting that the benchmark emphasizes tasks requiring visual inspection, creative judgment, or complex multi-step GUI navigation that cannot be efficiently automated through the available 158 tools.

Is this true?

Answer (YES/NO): NO